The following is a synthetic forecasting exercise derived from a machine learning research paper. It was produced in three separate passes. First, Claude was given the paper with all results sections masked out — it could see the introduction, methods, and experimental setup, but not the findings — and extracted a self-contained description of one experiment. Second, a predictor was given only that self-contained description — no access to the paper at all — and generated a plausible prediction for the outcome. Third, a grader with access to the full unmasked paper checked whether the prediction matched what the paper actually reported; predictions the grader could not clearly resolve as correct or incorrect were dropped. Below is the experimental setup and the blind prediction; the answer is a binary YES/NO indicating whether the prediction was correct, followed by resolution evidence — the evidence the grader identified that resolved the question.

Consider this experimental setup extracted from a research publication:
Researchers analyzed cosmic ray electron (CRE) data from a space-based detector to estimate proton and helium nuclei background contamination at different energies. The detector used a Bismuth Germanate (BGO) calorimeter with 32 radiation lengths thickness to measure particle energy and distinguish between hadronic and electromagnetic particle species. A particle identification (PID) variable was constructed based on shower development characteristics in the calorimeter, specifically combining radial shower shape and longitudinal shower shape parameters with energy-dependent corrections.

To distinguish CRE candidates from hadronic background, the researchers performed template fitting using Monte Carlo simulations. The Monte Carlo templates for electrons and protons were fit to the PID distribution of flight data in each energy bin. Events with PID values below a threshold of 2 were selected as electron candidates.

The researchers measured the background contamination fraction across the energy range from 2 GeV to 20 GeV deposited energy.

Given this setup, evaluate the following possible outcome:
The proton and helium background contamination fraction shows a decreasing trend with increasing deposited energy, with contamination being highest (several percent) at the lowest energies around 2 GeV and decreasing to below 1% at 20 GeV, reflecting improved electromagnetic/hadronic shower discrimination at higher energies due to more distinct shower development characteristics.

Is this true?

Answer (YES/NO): NO